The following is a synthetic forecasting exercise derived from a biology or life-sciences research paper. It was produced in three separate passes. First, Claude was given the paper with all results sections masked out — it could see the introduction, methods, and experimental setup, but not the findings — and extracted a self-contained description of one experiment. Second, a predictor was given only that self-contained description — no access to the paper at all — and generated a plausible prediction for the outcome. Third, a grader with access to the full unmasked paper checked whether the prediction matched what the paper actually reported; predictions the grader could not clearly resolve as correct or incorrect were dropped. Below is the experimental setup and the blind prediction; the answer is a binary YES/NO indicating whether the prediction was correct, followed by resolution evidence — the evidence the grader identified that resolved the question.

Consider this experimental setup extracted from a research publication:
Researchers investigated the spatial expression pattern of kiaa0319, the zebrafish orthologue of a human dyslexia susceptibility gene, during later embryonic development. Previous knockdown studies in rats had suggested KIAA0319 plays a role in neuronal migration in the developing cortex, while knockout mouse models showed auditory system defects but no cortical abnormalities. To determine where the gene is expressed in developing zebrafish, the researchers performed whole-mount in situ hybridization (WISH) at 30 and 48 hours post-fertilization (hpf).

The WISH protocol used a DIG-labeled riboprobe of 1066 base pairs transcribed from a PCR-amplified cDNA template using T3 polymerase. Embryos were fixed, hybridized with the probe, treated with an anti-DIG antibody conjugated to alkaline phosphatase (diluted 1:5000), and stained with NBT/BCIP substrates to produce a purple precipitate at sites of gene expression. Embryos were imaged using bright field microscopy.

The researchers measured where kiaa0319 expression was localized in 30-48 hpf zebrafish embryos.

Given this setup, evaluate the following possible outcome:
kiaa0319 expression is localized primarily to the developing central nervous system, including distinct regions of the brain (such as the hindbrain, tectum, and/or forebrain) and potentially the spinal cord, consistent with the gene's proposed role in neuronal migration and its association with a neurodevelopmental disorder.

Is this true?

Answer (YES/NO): NO